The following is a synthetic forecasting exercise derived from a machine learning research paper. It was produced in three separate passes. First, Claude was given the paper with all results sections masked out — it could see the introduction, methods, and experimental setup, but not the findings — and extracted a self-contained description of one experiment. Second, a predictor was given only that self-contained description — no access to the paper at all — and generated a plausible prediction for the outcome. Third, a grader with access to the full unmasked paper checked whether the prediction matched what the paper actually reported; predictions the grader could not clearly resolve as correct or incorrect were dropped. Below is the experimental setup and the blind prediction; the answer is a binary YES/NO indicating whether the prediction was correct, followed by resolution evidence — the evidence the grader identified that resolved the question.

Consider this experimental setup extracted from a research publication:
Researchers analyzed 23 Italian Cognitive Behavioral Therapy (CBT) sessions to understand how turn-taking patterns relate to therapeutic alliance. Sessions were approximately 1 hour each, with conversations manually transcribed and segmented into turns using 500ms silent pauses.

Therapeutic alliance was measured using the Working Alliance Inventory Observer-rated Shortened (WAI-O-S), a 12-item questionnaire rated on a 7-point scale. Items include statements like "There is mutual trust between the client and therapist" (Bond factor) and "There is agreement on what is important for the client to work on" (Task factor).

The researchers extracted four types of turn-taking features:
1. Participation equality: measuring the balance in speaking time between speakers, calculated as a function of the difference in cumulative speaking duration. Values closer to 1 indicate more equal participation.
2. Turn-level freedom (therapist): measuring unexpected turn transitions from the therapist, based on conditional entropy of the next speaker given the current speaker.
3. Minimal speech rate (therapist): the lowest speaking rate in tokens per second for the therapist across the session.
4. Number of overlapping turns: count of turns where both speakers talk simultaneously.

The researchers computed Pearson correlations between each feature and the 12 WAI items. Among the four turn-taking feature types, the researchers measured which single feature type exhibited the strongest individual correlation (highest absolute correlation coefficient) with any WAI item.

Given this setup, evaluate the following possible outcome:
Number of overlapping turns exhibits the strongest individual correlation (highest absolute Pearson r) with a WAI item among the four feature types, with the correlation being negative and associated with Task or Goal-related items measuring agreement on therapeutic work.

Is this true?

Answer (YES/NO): NO